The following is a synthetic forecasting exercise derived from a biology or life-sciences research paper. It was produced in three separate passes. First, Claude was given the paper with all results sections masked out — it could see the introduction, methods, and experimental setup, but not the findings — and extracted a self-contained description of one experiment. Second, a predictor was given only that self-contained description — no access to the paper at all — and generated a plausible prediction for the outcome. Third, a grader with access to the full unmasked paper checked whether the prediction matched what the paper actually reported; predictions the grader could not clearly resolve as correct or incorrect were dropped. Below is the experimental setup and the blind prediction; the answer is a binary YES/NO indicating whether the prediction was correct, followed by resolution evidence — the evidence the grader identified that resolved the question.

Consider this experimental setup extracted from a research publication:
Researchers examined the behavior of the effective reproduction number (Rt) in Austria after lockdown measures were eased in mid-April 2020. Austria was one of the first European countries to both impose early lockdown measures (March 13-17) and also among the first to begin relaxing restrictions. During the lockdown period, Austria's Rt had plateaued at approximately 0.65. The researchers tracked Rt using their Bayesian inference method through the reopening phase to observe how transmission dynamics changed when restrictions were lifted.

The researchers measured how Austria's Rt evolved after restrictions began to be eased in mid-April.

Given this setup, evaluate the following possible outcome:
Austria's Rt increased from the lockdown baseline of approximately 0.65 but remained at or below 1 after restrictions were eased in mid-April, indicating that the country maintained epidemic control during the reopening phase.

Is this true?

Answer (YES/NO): NO